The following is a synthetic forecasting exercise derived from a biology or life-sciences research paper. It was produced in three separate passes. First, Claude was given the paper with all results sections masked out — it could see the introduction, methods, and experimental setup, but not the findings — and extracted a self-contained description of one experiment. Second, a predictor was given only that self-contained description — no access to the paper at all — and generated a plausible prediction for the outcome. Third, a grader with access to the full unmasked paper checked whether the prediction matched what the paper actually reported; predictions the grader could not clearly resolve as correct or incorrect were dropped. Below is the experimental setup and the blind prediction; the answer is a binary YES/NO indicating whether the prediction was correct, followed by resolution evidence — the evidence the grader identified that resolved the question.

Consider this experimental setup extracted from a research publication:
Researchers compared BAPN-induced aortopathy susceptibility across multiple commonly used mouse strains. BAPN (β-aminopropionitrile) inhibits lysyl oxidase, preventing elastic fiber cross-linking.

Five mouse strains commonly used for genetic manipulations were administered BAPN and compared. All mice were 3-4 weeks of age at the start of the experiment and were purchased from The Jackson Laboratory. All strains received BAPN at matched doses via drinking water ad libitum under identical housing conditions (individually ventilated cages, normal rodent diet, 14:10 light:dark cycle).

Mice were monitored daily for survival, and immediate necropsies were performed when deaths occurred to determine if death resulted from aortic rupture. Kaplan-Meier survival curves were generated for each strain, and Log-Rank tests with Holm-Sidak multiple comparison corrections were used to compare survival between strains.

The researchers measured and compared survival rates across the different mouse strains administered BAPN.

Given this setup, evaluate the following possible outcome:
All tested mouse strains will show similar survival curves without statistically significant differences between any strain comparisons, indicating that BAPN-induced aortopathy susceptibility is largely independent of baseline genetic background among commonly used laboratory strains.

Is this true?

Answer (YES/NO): NO